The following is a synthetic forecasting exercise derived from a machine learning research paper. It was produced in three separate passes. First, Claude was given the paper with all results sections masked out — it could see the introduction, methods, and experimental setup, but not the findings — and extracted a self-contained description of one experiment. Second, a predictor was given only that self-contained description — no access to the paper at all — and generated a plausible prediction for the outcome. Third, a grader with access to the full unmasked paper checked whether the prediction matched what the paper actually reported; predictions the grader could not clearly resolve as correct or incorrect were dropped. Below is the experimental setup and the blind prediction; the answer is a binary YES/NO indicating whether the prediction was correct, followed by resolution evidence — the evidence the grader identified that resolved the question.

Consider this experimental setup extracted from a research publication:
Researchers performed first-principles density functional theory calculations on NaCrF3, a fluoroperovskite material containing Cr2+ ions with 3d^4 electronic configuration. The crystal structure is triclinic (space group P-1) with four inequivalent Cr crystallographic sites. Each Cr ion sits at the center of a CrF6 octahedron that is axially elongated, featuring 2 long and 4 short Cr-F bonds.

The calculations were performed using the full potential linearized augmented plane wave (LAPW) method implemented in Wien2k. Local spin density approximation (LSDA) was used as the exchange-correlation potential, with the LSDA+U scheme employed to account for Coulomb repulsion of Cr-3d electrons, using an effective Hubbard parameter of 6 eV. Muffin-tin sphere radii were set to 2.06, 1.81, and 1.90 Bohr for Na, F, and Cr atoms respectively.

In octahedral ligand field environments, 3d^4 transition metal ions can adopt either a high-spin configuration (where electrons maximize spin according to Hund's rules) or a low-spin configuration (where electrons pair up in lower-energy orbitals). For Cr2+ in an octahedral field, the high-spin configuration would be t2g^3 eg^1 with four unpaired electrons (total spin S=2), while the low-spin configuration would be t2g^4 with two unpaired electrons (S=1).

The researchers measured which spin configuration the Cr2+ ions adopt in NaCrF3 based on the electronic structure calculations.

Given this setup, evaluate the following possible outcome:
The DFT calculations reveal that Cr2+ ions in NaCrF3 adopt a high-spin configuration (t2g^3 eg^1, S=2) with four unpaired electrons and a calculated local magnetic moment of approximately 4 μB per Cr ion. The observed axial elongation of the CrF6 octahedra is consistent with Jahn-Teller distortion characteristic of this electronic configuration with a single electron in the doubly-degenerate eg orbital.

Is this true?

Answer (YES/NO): NO